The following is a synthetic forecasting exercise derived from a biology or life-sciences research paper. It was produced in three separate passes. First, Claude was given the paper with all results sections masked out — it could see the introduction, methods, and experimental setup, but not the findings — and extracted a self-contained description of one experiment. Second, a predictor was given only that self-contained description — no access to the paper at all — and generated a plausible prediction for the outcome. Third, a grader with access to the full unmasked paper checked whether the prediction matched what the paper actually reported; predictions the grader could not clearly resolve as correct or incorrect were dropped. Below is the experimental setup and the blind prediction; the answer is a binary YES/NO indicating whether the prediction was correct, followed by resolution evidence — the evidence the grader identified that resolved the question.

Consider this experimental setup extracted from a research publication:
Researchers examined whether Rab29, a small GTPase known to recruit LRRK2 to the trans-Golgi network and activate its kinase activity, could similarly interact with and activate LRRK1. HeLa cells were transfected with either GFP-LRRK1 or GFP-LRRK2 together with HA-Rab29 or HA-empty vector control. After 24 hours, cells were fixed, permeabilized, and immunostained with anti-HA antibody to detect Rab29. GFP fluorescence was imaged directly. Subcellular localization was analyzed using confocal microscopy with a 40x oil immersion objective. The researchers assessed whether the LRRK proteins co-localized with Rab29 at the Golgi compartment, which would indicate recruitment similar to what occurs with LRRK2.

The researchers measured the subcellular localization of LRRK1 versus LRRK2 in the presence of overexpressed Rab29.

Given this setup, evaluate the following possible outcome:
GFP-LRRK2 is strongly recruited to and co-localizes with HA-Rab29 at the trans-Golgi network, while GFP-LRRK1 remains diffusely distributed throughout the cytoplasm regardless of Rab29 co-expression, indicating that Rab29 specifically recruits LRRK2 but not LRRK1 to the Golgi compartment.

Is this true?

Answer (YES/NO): YES